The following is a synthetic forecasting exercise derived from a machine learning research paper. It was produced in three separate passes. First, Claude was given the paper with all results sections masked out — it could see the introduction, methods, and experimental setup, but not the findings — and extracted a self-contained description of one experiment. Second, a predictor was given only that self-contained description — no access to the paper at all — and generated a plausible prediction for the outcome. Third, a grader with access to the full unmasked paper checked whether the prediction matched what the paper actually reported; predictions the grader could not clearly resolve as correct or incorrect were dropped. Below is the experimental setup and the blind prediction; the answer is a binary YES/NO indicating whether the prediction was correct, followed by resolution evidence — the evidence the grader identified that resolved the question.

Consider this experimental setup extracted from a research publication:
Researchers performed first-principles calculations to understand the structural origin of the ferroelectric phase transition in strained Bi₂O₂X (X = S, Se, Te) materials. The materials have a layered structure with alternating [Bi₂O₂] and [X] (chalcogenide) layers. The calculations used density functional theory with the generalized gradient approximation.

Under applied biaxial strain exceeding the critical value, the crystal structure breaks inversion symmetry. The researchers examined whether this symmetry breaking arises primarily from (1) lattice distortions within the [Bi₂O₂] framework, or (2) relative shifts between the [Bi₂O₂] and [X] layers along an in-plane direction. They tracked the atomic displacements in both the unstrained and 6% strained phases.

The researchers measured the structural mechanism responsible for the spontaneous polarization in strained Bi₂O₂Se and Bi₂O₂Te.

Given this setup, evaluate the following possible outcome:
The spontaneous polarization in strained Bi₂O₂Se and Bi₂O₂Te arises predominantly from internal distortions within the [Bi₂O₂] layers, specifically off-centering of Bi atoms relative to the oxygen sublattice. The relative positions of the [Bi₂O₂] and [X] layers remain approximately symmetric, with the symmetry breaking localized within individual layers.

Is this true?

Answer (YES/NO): NO